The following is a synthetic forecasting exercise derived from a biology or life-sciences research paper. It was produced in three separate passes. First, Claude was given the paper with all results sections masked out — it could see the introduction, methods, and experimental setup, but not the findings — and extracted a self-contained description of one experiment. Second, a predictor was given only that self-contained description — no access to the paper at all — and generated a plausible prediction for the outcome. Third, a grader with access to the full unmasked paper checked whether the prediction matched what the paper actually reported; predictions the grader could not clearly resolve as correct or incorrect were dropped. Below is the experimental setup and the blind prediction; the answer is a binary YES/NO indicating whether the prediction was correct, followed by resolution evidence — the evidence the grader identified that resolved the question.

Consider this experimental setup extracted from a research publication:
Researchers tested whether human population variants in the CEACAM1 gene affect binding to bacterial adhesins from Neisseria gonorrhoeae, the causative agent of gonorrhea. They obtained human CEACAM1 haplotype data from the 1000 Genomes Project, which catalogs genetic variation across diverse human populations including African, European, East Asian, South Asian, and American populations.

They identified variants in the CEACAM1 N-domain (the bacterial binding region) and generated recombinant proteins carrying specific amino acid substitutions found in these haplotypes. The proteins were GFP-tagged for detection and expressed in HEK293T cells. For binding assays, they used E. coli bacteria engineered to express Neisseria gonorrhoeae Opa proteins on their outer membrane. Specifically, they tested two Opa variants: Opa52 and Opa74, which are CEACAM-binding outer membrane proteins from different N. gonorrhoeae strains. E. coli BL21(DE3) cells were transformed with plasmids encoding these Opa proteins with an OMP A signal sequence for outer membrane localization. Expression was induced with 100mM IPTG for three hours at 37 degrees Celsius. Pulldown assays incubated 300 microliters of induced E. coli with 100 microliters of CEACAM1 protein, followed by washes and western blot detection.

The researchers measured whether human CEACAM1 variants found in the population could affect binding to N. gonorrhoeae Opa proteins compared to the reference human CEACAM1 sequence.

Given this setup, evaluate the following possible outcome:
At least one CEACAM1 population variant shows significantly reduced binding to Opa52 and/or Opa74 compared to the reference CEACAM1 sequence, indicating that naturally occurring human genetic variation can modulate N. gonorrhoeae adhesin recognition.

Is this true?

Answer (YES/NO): YES